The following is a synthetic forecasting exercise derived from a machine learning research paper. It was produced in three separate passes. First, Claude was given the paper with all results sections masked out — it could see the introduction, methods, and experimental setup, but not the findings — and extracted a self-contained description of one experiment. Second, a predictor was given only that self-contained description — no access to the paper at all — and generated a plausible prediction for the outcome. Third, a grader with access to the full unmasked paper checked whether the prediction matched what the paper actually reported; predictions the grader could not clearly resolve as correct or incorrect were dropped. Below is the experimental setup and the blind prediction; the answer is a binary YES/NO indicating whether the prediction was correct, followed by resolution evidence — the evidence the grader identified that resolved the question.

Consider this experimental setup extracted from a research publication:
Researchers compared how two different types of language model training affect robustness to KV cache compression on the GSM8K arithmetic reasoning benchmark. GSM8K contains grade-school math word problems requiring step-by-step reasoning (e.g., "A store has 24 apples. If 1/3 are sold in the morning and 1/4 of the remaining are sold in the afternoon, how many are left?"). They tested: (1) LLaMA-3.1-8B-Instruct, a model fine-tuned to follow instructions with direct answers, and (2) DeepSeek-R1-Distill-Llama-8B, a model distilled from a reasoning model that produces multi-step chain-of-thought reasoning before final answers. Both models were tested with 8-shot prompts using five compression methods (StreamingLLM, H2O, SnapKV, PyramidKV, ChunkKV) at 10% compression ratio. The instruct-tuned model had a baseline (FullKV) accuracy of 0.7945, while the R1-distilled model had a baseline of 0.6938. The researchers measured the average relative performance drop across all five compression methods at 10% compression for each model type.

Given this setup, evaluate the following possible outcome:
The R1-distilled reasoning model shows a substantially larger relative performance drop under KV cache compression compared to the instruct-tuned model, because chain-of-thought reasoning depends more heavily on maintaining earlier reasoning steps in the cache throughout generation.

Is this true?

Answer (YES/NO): NO